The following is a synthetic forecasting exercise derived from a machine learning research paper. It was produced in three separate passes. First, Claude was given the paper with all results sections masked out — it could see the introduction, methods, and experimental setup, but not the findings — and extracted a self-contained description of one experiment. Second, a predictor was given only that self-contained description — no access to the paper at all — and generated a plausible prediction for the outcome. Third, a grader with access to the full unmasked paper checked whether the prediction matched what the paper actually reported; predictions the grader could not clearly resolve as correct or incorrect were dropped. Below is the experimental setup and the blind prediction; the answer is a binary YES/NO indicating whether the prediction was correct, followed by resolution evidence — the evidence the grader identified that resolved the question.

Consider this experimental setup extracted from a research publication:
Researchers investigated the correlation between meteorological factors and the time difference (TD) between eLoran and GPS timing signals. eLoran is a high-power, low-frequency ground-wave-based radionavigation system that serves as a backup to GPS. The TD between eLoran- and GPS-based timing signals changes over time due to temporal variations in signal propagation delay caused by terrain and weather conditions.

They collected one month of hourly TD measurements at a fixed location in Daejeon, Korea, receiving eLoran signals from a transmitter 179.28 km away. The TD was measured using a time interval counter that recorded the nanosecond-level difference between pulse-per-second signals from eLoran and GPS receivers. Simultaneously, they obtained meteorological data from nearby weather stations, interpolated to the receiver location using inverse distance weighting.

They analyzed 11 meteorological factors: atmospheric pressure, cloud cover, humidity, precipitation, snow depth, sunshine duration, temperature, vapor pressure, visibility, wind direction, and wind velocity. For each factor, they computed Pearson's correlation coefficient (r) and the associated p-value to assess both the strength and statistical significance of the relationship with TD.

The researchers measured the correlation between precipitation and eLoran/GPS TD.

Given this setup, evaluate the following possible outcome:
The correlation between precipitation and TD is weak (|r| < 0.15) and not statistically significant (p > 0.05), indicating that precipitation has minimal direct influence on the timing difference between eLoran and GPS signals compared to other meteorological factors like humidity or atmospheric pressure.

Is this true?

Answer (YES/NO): NO